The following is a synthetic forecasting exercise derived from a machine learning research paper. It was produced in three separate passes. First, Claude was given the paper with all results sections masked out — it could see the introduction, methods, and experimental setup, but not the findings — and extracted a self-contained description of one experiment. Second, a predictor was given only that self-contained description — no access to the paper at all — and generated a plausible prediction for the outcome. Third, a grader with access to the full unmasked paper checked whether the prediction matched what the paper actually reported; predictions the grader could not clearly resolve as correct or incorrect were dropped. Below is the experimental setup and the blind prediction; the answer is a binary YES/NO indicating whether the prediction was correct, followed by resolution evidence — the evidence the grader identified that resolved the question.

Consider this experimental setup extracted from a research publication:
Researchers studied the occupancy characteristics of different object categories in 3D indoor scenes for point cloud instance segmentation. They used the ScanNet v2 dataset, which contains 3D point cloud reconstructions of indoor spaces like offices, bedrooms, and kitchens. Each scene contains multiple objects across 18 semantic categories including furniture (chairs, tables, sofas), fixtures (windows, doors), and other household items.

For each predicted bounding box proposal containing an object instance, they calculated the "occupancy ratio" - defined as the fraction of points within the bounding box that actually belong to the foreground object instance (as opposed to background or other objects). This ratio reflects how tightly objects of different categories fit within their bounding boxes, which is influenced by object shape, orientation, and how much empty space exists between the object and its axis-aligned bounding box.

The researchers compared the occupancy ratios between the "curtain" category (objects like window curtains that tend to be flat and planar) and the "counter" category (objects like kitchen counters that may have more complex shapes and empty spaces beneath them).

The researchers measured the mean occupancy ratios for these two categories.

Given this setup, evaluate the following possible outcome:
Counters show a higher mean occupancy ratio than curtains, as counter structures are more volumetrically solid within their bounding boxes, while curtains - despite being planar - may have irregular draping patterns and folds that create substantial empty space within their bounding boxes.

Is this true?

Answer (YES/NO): NO